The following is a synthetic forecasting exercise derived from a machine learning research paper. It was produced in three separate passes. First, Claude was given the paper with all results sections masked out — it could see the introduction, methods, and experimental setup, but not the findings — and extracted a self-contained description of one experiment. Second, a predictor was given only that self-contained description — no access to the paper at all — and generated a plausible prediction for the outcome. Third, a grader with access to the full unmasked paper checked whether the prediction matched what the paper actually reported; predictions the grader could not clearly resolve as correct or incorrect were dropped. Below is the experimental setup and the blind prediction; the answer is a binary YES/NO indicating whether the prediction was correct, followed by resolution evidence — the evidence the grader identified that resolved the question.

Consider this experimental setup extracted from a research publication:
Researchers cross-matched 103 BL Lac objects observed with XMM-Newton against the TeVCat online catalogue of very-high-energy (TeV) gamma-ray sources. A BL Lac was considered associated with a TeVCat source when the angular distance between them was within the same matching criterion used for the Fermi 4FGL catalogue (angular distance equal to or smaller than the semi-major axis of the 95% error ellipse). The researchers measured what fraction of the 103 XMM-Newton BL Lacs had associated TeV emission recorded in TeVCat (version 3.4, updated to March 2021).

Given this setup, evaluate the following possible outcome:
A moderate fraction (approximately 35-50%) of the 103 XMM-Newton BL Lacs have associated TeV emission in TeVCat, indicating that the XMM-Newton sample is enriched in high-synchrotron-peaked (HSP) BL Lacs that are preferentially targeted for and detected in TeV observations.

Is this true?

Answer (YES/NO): NO